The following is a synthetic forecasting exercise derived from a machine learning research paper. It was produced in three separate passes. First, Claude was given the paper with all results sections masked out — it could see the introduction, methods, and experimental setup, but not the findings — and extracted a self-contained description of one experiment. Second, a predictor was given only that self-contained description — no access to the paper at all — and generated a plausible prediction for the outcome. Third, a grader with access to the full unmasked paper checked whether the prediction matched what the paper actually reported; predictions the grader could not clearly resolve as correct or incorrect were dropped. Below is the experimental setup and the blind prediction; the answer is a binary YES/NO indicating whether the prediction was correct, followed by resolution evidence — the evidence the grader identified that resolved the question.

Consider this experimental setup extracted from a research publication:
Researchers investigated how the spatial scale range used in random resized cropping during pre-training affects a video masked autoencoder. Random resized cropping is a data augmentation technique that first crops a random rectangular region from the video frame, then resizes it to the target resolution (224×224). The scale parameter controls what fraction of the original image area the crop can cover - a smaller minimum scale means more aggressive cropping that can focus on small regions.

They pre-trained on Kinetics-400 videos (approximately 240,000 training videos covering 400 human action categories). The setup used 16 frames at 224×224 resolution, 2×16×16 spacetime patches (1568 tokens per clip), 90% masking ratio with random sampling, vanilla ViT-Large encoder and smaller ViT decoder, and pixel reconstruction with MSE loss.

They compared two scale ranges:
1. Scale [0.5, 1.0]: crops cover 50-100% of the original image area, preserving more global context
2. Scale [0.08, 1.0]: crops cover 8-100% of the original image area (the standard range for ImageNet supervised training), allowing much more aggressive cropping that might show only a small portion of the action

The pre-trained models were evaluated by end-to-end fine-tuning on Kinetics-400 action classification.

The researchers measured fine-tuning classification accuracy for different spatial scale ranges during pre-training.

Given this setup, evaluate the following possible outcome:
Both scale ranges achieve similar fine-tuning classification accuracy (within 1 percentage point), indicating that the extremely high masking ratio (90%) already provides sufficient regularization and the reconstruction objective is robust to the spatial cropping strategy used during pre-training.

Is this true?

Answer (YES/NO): NO